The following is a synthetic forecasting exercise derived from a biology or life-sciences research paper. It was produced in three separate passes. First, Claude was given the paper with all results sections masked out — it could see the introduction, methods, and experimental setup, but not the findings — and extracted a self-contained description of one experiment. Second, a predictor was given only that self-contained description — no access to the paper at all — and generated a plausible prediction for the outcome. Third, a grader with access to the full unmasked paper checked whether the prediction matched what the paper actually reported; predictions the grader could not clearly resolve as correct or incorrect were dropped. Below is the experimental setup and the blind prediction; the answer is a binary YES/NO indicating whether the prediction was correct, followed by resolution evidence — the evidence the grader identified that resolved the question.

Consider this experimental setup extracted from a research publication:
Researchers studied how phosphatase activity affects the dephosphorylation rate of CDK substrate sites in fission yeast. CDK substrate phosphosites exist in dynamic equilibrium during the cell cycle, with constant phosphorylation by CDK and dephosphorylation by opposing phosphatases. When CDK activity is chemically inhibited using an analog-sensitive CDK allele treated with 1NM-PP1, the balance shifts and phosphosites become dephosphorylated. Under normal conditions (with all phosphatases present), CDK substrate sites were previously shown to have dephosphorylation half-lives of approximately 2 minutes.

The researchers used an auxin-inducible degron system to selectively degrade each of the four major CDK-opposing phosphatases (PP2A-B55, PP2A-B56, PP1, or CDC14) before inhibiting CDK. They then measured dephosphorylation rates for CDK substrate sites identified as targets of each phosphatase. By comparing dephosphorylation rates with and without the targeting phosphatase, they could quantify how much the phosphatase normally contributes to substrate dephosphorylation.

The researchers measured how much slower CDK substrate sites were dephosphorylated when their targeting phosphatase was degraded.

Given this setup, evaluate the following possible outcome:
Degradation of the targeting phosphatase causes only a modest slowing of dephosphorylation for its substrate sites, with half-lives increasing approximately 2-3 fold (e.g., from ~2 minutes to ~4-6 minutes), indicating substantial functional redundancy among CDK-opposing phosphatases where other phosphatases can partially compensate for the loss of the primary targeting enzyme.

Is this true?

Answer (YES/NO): NO